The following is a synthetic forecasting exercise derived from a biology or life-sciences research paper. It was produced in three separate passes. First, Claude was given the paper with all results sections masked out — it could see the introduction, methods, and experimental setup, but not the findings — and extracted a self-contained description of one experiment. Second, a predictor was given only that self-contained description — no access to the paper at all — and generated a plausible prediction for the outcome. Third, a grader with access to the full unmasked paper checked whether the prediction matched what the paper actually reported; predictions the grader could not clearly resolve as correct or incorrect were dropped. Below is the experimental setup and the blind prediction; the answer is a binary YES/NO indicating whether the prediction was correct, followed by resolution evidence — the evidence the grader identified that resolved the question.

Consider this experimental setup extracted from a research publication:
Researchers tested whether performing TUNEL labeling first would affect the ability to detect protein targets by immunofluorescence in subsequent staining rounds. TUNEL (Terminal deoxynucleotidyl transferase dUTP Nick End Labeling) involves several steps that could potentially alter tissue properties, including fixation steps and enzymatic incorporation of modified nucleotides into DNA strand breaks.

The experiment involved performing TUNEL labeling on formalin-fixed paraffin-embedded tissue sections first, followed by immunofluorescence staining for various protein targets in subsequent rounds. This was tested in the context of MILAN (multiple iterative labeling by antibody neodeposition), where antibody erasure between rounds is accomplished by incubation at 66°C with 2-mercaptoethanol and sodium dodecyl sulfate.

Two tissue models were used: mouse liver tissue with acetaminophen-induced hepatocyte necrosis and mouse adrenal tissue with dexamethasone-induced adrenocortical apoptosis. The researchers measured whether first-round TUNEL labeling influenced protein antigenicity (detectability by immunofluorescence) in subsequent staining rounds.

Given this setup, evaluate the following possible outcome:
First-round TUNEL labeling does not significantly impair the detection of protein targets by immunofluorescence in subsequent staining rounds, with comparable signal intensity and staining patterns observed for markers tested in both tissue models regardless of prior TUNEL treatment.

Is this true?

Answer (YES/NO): NO